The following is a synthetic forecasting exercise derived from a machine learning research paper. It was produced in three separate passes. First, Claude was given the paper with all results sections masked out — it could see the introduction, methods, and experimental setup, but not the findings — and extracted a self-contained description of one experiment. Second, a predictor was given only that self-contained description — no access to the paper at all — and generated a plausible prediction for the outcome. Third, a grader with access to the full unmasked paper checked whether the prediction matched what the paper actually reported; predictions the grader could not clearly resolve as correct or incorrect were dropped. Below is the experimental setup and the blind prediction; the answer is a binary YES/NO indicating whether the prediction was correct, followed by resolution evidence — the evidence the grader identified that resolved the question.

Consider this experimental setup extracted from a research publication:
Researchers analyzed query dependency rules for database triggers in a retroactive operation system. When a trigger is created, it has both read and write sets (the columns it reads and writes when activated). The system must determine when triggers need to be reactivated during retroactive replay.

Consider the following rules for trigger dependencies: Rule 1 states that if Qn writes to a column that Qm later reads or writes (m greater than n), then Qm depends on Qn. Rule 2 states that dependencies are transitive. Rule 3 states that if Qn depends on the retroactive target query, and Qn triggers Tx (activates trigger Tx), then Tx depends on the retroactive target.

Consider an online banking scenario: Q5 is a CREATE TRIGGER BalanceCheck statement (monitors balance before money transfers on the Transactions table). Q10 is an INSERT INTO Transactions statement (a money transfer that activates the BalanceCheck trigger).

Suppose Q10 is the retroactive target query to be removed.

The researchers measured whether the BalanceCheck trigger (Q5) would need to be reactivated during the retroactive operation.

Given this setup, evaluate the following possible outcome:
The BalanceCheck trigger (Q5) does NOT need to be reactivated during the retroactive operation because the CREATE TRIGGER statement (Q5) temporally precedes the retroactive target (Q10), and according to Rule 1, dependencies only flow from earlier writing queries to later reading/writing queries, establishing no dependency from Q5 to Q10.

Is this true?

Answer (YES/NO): NO